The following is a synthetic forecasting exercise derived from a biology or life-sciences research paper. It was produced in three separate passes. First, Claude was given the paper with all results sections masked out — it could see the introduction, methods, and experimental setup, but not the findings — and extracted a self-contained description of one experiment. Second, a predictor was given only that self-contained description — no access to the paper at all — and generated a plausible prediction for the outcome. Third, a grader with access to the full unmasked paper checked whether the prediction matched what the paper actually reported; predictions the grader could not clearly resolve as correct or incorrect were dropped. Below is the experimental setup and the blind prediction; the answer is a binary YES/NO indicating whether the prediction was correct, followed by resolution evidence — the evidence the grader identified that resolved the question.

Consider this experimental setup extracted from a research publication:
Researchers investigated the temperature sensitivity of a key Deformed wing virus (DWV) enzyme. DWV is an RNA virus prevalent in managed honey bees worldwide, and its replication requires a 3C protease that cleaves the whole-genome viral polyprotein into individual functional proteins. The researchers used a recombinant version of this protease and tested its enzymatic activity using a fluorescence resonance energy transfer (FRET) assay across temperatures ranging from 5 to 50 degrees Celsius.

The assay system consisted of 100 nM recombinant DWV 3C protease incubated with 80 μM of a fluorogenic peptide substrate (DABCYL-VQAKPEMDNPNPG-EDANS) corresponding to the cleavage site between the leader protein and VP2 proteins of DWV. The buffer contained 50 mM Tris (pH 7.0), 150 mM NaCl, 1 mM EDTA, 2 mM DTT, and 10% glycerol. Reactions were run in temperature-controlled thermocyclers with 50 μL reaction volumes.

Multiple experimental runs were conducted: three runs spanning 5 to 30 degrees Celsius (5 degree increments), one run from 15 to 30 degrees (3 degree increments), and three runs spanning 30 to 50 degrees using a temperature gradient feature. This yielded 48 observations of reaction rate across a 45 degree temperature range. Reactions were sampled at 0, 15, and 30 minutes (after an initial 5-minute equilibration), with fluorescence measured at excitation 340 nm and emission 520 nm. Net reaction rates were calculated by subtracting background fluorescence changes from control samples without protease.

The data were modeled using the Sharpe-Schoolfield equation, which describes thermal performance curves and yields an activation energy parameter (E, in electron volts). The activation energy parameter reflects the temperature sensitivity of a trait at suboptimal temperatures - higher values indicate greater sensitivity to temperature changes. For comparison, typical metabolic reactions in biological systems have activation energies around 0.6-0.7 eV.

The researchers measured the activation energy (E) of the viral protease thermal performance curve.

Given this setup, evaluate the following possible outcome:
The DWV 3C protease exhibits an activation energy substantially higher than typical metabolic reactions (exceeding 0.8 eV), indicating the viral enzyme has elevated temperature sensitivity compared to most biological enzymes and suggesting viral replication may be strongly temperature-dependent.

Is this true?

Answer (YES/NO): NO